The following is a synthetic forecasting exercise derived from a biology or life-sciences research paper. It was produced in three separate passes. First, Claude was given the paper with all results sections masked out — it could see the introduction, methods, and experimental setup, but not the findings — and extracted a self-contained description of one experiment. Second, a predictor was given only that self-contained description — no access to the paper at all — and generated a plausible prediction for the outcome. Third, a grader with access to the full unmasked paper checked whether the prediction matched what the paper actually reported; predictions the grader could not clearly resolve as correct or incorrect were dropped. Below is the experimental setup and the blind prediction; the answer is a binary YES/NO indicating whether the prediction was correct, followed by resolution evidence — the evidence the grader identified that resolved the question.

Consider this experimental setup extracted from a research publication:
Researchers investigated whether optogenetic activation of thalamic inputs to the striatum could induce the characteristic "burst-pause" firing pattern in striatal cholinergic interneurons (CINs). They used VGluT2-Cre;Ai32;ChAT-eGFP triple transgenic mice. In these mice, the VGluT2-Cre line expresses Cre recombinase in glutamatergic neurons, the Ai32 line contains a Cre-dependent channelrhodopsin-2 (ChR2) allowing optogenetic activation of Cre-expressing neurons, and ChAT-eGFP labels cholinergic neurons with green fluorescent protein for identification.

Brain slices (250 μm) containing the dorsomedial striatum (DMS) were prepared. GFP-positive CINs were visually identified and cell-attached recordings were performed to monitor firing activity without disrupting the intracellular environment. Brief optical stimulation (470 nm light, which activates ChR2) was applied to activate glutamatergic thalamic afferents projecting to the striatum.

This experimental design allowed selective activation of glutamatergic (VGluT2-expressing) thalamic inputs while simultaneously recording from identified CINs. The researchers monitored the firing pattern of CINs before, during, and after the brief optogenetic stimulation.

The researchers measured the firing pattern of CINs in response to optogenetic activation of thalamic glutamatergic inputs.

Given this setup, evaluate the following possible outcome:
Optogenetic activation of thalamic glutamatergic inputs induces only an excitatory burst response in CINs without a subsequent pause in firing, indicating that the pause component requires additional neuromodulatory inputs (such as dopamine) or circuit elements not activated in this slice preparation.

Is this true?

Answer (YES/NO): NO